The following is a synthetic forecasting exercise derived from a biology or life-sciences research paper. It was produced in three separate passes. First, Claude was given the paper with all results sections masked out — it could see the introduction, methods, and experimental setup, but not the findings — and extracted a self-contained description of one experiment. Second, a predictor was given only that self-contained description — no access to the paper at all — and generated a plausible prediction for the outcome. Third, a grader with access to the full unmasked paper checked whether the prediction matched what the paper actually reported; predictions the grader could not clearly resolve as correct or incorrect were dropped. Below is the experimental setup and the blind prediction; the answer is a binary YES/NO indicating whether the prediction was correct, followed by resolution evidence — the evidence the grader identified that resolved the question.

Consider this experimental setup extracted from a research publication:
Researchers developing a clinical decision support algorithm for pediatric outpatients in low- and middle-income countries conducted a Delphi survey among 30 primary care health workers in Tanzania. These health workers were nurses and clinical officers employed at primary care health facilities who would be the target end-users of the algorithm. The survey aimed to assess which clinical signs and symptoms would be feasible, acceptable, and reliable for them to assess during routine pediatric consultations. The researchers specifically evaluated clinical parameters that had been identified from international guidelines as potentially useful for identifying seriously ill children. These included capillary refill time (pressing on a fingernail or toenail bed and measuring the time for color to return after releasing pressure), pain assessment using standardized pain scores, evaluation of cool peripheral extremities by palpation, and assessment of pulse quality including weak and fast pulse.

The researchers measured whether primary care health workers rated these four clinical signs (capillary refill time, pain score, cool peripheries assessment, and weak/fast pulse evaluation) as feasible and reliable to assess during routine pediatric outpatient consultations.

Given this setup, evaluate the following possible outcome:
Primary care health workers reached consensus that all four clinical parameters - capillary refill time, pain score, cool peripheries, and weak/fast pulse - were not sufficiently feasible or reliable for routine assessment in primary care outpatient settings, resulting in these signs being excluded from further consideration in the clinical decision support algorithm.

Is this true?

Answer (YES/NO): YES